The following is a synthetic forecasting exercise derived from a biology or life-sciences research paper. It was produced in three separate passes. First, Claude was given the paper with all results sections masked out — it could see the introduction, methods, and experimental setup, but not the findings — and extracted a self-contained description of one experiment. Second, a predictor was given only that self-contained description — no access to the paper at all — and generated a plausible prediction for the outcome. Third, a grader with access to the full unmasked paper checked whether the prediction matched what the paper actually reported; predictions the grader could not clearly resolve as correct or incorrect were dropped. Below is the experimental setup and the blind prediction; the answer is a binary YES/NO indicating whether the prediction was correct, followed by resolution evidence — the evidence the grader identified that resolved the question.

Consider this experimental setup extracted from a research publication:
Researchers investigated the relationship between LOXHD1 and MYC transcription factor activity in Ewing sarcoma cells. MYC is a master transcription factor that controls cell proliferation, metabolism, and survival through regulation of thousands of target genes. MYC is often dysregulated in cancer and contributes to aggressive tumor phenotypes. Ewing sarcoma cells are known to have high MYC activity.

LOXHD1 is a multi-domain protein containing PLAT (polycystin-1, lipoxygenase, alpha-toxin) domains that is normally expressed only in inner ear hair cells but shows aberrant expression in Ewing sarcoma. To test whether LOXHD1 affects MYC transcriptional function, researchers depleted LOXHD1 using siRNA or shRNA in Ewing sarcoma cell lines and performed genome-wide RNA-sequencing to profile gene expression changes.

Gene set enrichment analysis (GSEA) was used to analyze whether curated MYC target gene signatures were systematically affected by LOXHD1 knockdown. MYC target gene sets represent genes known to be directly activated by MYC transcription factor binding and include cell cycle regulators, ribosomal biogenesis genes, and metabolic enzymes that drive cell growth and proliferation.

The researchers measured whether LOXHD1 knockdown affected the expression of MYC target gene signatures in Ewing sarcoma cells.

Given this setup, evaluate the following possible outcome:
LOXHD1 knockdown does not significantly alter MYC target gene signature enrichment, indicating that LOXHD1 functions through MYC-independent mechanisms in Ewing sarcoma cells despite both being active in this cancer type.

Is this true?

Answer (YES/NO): NO